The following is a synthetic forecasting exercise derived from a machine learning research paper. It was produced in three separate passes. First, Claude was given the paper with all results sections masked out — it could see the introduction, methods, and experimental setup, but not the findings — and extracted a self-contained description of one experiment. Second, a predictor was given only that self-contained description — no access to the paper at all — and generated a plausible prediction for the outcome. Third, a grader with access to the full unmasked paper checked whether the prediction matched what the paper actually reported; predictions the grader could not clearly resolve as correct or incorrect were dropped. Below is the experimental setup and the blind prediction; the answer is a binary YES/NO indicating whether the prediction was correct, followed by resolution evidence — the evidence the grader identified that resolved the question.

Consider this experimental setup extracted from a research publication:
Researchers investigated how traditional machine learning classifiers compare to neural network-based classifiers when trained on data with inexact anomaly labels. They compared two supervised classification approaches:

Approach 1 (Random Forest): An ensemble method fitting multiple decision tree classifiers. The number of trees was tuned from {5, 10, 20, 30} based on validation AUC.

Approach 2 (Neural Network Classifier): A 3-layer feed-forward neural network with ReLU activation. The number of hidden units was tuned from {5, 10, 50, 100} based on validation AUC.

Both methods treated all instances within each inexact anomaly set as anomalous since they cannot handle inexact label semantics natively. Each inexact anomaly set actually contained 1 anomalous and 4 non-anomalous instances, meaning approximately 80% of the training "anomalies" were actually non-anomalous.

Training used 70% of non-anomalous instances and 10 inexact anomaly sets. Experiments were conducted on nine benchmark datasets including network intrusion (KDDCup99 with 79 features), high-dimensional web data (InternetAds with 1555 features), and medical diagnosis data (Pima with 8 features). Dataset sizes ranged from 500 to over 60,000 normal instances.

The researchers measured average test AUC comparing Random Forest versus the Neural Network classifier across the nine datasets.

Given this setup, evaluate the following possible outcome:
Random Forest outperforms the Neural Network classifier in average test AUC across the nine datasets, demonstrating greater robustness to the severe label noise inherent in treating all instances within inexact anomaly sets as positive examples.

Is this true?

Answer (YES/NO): YES